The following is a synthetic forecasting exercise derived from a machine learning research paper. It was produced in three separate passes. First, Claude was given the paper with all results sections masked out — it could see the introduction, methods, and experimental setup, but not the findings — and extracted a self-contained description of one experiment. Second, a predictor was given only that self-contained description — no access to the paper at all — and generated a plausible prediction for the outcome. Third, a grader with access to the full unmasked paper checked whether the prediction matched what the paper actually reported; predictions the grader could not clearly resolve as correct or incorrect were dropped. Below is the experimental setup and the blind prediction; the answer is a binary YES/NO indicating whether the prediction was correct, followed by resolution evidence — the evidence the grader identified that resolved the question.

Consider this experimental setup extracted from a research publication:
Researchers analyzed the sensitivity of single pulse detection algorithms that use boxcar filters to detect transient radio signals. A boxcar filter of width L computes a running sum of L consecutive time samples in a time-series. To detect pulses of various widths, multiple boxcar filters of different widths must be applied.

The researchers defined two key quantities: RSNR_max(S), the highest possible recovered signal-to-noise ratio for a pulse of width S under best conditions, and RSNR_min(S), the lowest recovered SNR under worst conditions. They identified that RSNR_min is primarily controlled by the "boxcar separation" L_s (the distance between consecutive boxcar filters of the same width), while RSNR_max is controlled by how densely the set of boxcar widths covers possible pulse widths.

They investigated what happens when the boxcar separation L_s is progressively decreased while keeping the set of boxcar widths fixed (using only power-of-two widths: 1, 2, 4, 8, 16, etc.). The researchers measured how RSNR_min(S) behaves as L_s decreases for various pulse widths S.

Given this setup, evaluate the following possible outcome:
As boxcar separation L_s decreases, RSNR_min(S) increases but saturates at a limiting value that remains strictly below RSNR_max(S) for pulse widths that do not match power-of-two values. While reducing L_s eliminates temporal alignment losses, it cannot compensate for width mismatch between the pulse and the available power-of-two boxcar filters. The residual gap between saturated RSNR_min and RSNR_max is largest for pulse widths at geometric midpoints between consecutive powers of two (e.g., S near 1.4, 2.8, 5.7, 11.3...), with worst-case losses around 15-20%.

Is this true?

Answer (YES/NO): NO